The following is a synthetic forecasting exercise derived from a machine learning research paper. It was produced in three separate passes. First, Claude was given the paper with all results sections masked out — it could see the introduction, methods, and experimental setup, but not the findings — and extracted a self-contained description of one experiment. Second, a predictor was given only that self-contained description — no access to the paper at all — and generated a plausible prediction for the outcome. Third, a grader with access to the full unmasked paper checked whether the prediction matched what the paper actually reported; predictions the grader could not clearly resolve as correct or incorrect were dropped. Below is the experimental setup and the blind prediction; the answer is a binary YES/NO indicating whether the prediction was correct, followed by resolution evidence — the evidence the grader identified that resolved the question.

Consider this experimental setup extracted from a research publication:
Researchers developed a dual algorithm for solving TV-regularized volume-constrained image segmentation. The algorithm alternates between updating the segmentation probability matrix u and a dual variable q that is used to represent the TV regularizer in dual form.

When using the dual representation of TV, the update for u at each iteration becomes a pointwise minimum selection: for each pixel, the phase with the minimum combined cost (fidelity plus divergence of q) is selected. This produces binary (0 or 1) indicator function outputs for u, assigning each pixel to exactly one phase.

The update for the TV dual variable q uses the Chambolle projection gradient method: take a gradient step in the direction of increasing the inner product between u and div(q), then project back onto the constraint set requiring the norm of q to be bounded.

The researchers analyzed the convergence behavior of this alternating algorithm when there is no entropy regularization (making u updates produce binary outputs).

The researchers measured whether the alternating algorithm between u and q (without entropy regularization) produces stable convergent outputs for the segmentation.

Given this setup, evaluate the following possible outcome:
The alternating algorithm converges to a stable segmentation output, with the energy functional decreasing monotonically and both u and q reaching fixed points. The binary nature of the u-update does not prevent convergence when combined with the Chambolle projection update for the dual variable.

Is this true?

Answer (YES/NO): NO